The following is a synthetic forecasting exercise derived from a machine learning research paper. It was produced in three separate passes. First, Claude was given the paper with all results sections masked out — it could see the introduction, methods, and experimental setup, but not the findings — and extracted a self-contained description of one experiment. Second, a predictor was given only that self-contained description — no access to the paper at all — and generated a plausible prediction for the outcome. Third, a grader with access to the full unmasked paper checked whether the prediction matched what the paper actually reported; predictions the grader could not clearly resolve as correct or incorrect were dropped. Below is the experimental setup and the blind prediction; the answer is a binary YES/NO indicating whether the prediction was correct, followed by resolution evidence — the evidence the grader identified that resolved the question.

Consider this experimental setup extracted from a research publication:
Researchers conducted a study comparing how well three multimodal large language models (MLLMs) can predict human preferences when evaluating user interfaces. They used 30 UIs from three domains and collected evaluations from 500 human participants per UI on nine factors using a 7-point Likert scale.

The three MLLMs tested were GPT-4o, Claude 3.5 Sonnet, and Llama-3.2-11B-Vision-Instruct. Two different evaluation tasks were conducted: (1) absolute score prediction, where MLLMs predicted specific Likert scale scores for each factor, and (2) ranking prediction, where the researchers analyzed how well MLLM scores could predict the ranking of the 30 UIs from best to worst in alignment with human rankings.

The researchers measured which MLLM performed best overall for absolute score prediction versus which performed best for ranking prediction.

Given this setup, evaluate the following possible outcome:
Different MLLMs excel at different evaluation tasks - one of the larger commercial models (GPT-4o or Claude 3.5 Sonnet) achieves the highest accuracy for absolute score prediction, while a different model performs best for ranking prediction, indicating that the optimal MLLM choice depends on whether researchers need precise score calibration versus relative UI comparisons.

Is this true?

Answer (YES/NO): YES